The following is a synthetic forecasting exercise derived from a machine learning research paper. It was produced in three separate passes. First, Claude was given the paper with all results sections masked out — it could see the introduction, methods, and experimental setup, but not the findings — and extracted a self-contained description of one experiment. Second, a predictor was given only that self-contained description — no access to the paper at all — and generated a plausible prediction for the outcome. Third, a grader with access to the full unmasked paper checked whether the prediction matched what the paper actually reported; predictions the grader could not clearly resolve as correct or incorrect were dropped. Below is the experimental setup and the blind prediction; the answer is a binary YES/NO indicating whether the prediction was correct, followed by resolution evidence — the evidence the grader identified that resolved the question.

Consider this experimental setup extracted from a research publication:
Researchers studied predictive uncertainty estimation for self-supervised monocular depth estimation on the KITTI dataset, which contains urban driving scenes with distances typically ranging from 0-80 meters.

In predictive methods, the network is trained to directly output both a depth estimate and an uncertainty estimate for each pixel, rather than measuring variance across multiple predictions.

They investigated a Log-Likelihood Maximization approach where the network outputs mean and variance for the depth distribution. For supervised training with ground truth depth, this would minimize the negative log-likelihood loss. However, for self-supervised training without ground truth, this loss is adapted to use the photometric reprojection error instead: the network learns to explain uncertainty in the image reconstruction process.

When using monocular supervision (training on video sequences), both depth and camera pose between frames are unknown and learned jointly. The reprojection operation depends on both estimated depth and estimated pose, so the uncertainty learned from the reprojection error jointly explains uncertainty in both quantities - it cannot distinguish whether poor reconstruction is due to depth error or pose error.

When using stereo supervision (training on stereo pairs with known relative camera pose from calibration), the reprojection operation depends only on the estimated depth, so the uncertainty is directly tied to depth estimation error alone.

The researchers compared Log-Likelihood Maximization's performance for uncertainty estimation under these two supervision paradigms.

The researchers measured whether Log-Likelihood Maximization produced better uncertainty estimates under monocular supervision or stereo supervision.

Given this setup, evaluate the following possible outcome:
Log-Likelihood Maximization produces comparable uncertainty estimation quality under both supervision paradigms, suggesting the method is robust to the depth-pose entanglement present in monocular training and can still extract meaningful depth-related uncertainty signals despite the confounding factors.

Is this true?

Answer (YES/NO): NO